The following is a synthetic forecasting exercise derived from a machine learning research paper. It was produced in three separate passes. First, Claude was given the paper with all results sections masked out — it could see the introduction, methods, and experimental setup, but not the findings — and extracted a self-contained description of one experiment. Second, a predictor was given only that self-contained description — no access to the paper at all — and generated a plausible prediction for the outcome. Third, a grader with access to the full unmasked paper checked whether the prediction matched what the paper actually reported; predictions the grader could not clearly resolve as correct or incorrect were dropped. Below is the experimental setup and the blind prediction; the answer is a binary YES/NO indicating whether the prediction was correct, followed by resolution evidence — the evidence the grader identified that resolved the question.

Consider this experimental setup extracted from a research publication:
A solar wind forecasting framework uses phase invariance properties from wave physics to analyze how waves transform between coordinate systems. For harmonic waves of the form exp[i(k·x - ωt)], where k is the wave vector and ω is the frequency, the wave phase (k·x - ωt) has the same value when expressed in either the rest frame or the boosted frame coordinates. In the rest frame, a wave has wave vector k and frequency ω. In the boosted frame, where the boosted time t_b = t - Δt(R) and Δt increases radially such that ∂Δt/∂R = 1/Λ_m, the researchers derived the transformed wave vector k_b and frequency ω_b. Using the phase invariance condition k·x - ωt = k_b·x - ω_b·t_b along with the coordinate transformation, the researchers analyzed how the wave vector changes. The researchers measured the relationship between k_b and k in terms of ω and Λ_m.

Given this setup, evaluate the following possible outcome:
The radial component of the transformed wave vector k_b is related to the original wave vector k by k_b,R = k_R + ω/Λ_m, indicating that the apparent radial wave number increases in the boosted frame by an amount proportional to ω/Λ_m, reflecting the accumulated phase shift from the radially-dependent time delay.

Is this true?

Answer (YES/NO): NO